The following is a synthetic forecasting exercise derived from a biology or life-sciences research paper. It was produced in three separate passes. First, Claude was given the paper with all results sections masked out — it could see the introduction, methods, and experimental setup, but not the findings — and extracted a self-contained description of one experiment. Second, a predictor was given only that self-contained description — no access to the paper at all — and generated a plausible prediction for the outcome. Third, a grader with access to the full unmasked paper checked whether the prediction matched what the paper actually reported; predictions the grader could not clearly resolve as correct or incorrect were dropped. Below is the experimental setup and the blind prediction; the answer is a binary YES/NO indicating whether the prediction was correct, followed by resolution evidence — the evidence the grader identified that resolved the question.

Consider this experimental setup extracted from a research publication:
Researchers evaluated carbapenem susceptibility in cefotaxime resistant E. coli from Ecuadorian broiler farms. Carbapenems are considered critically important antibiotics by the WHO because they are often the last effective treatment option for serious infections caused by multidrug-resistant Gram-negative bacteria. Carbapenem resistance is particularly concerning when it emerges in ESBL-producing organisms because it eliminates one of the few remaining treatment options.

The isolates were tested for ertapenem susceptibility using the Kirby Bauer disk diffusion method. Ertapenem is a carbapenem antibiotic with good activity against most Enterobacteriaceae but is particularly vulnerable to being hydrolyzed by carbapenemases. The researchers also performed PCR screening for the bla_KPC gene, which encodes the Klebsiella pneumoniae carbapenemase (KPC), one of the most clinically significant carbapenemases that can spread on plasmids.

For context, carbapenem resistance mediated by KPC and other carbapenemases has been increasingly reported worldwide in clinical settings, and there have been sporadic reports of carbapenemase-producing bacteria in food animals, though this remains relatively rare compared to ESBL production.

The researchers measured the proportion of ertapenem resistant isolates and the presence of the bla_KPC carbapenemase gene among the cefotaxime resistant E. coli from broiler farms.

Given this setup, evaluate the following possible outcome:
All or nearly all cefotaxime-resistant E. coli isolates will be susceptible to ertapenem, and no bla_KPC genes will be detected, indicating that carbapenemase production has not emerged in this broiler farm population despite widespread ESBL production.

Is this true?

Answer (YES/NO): YES